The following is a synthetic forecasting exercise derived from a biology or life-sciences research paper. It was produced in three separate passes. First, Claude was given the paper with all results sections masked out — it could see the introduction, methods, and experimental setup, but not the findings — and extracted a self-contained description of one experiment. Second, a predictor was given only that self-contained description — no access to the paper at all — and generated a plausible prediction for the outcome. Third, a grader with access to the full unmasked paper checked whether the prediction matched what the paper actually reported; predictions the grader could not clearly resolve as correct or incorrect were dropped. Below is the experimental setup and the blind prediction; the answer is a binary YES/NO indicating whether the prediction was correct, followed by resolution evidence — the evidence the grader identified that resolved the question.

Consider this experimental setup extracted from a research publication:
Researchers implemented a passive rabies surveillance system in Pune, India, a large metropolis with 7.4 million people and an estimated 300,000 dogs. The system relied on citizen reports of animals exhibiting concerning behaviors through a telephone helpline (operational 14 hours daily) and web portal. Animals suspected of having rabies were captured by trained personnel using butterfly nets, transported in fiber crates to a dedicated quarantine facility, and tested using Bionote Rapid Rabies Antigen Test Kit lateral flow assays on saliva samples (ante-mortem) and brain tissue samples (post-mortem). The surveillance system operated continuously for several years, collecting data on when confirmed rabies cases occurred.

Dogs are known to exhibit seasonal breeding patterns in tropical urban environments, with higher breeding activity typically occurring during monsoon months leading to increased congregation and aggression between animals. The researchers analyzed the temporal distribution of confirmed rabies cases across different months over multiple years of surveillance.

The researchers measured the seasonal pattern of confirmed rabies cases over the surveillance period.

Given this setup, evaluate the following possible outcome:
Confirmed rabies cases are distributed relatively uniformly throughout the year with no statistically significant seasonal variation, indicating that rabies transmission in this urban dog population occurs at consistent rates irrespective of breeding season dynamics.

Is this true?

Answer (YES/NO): NO